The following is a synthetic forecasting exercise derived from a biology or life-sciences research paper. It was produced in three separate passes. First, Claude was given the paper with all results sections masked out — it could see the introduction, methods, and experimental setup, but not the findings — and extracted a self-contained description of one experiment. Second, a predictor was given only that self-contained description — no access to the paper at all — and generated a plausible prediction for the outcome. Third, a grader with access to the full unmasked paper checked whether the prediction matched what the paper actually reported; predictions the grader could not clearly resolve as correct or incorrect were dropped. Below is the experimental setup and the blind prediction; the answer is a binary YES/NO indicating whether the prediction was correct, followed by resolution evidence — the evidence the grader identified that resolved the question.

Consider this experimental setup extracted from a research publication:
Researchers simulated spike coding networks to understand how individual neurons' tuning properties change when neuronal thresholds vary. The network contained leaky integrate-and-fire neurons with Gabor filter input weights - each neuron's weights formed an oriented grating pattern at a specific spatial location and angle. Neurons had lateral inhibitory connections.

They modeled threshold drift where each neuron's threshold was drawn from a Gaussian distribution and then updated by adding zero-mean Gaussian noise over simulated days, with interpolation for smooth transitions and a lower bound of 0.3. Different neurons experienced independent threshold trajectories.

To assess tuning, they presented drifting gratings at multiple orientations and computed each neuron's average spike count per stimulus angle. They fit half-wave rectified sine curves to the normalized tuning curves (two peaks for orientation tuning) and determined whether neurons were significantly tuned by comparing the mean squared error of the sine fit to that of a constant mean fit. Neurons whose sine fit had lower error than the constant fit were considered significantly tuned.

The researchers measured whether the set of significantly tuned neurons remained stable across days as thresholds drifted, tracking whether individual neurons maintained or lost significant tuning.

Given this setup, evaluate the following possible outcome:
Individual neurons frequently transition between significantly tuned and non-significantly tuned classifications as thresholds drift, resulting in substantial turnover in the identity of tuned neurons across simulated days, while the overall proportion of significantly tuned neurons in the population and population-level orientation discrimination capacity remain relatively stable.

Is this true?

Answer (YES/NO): YES